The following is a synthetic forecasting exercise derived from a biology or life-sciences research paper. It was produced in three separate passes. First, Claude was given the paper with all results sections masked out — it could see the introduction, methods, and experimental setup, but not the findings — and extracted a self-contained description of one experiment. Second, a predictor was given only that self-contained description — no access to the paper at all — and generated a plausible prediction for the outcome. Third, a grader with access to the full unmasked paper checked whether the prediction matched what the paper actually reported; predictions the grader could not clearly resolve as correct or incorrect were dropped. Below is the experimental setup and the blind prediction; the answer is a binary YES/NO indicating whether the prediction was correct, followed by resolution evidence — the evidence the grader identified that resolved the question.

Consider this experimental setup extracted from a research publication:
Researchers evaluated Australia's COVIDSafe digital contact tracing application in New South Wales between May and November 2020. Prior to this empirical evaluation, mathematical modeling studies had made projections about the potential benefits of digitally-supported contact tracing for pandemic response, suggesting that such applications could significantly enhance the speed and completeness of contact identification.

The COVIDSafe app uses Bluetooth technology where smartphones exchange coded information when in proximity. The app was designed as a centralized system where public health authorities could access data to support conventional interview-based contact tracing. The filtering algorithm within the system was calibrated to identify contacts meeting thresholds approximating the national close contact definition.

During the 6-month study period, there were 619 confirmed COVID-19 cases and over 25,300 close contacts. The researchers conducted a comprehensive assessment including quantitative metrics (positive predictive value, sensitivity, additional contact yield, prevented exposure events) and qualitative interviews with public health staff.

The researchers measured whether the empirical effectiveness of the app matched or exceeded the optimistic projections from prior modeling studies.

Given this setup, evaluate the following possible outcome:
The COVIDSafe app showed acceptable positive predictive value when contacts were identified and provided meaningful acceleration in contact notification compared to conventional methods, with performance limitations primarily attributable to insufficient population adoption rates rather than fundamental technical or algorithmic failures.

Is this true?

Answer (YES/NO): NO